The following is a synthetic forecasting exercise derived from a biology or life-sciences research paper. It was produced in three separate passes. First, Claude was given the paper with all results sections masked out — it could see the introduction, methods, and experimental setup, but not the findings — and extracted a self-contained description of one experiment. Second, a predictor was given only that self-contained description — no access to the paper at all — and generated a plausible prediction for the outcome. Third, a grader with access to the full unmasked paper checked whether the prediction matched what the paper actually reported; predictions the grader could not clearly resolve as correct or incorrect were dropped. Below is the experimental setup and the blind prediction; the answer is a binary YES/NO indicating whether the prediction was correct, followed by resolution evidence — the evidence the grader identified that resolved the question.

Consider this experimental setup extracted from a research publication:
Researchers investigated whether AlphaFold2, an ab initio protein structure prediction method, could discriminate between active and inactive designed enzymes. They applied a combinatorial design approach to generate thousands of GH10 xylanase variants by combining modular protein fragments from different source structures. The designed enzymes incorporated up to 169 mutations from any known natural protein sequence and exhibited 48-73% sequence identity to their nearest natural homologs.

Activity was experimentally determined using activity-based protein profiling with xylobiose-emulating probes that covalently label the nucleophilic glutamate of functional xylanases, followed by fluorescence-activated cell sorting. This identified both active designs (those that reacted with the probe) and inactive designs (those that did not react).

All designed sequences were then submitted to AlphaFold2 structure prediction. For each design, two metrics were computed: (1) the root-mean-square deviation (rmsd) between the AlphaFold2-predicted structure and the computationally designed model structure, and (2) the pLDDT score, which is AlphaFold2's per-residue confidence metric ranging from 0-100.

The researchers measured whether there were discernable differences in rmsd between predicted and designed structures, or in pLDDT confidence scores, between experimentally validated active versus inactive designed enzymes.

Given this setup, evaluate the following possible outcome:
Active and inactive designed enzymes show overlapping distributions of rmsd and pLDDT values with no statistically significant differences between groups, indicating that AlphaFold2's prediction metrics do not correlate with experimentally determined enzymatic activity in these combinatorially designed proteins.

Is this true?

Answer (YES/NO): YES